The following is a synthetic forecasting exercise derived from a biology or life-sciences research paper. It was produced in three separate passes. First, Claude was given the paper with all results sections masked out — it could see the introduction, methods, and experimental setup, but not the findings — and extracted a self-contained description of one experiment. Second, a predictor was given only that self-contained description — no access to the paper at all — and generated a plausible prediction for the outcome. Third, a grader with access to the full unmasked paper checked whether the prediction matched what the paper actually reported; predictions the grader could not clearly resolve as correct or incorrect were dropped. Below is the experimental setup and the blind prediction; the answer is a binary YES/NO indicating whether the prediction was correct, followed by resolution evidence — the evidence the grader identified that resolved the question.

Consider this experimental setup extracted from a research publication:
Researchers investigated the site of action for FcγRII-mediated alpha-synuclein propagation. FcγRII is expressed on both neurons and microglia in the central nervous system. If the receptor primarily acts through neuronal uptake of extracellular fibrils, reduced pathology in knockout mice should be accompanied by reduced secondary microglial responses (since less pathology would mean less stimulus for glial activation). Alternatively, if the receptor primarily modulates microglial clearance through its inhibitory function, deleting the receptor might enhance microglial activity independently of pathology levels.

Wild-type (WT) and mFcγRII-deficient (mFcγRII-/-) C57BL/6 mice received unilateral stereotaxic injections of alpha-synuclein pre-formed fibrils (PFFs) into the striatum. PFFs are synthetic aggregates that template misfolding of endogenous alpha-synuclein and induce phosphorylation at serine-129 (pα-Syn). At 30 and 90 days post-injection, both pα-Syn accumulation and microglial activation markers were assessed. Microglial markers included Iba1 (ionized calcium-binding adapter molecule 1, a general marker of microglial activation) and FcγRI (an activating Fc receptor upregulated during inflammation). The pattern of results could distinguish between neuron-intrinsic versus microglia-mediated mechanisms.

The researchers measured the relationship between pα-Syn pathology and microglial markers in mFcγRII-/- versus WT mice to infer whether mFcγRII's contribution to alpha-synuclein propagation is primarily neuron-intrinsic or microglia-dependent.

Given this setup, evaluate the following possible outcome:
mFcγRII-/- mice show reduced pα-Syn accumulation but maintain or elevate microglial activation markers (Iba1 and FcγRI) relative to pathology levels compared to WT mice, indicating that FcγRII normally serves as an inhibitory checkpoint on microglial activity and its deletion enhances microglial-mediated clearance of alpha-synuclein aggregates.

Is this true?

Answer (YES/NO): NO